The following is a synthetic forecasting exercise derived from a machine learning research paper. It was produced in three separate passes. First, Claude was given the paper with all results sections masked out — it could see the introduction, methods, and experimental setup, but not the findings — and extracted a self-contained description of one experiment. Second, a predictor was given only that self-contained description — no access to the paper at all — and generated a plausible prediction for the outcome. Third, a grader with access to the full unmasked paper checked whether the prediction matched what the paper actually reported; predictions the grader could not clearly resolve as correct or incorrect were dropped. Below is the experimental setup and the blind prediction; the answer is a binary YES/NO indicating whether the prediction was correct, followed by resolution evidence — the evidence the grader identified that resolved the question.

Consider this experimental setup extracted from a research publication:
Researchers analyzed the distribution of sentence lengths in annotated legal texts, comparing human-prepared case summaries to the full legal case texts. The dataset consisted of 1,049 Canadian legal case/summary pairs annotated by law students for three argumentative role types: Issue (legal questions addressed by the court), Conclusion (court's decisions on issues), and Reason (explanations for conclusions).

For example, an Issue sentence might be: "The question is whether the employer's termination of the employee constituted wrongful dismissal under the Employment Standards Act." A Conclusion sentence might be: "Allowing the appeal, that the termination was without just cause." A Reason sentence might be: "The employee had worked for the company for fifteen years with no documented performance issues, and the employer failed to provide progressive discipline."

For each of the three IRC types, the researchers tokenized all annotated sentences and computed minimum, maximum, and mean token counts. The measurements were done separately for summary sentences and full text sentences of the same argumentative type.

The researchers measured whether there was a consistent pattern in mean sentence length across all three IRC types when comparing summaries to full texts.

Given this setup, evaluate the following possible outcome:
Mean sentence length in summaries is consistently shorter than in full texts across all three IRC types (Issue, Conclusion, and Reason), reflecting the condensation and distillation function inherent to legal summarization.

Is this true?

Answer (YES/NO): YES